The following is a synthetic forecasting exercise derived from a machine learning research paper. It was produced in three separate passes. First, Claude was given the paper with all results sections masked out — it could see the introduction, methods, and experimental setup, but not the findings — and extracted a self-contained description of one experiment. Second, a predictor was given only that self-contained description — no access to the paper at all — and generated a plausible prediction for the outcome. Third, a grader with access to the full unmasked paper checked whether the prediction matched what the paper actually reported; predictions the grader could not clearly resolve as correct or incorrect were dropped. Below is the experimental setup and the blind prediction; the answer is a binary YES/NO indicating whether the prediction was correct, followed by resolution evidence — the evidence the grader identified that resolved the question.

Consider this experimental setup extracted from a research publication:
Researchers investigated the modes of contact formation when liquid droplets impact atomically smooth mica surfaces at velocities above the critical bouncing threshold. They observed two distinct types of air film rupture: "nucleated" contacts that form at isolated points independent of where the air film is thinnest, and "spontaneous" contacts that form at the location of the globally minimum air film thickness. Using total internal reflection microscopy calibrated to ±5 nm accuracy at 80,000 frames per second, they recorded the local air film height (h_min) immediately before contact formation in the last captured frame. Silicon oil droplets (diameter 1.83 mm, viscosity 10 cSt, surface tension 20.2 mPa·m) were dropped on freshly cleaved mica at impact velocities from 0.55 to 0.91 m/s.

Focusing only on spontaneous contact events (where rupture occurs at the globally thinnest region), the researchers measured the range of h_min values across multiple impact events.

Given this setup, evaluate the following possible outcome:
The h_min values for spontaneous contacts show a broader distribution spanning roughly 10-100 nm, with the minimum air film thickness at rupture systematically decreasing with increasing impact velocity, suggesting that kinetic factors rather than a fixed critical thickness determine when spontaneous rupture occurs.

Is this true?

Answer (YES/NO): NO